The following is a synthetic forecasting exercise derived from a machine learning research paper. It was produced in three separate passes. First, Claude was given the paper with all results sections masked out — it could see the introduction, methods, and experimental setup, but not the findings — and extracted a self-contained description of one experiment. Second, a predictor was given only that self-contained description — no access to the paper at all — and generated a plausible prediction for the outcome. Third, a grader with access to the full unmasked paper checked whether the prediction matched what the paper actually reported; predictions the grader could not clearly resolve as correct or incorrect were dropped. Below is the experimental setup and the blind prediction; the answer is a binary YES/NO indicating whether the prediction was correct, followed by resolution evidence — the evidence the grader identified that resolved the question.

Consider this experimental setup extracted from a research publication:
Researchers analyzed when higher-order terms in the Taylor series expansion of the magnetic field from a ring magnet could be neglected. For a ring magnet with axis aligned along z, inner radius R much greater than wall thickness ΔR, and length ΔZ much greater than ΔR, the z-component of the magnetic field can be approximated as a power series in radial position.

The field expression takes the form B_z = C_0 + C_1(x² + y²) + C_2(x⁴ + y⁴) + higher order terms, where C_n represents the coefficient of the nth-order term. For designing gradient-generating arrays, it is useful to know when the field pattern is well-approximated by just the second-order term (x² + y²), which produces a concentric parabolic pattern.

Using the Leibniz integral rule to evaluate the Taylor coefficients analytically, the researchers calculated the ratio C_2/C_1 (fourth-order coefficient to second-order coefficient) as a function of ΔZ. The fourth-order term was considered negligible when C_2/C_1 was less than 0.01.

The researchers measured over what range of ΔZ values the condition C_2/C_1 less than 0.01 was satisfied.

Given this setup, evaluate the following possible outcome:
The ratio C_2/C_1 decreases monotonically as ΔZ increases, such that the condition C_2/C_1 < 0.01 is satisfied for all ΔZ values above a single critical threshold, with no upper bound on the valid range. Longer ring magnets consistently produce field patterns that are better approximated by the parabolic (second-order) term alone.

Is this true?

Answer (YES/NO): NO